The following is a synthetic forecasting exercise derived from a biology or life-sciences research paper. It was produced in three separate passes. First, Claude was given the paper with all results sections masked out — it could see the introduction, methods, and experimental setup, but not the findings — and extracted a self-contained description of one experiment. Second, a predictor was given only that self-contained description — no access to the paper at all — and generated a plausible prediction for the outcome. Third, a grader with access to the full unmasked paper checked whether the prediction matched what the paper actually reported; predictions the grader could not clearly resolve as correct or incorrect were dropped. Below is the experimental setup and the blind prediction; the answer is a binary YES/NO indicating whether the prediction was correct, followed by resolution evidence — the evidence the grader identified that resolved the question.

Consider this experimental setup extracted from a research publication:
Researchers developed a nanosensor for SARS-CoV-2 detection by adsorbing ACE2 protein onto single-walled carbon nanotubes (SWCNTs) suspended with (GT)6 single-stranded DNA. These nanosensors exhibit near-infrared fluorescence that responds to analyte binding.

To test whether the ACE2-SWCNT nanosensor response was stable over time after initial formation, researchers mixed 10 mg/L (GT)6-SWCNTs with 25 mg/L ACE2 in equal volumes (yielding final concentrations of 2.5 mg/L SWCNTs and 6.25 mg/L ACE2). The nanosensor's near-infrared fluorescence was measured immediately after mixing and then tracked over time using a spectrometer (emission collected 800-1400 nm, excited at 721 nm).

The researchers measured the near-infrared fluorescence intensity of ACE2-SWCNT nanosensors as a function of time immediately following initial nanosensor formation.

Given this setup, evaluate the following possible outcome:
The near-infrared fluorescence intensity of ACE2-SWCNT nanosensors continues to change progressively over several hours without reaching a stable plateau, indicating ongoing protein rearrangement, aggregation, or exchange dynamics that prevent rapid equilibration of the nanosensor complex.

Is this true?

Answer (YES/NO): NO